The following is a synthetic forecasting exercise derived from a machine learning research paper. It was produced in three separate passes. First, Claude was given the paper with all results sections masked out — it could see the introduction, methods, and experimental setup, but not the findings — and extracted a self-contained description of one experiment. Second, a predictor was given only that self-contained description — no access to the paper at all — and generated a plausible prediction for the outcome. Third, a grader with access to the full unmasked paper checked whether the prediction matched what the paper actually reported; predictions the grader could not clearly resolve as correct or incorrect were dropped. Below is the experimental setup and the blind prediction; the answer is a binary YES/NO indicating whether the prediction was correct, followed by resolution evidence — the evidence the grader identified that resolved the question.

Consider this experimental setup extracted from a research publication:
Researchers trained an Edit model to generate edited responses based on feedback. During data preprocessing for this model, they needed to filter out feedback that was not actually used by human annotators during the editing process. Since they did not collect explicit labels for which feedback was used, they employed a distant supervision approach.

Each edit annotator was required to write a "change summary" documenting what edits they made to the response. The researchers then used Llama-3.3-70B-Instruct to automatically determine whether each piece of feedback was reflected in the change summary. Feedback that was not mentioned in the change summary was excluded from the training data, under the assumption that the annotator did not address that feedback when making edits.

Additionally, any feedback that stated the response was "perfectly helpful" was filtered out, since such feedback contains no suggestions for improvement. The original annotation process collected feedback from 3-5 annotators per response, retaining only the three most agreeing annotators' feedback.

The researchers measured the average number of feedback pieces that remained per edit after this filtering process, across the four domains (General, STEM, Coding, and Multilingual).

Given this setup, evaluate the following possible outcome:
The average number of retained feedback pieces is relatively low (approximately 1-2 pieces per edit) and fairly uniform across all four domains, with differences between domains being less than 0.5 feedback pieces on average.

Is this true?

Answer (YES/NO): NO